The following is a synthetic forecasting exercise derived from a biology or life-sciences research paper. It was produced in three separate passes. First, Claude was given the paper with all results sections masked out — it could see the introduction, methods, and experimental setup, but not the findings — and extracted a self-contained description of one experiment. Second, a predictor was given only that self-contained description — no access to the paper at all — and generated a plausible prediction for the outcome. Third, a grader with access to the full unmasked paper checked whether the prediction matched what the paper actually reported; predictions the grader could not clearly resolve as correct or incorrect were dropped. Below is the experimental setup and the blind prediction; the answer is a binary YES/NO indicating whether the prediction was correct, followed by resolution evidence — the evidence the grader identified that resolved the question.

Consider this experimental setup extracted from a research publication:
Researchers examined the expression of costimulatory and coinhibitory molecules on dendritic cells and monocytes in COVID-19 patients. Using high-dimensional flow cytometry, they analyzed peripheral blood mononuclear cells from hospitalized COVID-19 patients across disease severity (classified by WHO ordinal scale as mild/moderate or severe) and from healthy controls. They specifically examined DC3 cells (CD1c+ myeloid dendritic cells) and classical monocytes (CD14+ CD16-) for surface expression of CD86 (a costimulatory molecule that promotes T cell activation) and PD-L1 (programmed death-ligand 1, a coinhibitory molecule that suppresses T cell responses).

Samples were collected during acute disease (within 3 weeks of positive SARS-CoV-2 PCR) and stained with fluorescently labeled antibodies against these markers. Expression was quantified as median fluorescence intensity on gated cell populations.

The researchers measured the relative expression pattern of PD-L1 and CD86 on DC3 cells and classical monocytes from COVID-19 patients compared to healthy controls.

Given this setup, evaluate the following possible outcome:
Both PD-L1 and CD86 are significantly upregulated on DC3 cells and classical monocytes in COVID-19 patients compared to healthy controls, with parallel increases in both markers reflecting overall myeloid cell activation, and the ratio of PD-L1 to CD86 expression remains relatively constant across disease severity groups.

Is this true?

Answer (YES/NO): NO